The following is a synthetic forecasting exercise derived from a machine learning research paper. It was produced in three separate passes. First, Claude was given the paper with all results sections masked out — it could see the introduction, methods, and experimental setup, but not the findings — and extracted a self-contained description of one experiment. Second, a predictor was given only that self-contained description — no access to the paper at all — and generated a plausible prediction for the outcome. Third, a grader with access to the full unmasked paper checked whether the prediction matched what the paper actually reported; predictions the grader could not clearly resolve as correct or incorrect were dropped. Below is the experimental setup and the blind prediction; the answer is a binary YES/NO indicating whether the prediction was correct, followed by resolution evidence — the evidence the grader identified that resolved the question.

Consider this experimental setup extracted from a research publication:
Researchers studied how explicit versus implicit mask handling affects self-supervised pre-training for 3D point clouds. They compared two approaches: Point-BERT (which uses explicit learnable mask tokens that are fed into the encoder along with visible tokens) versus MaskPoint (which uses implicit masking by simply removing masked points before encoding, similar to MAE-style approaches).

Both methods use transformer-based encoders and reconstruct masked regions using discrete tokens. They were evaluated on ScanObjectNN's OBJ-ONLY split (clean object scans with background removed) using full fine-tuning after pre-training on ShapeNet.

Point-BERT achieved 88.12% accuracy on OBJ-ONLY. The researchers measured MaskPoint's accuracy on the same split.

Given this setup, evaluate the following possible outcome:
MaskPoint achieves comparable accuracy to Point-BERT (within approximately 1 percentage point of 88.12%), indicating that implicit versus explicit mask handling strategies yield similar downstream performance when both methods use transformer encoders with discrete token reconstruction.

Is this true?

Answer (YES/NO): YES